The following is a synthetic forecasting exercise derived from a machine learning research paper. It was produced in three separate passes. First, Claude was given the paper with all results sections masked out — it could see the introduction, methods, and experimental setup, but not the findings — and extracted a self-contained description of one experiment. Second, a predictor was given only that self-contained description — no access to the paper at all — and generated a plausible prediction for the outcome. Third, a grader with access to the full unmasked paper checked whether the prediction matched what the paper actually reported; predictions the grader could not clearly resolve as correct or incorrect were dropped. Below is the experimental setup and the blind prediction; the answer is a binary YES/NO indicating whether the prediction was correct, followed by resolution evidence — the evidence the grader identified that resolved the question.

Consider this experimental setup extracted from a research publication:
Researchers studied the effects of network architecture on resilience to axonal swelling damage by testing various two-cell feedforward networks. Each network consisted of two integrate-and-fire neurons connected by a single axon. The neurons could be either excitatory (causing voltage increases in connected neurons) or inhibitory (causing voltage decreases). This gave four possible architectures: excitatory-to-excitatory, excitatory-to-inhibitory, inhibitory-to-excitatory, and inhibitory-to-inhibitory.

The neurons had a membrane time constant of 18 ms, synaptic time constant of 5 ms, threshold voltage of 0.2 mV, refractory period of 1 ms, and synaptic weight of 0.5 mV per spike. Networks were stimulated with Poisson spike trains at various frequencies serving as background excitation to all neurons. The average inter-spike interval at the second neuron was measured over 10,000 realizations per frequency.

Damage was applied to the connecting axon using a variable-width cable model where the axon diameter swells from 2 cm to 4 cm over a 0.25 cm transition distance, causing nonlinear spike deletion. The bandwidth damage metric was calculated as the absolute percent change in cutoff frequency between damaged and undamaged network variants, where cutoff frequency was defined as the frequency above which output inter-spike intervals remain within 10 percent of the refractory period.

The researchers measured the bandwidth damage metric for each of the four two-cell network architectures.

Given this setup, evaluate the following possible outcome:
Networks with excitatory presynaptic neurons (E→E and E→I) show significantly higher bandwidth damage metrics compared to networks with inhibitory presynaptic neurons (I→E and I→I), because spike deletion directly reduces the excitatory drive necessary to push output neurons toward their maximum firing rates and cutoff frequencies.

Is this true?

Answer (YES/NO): NO